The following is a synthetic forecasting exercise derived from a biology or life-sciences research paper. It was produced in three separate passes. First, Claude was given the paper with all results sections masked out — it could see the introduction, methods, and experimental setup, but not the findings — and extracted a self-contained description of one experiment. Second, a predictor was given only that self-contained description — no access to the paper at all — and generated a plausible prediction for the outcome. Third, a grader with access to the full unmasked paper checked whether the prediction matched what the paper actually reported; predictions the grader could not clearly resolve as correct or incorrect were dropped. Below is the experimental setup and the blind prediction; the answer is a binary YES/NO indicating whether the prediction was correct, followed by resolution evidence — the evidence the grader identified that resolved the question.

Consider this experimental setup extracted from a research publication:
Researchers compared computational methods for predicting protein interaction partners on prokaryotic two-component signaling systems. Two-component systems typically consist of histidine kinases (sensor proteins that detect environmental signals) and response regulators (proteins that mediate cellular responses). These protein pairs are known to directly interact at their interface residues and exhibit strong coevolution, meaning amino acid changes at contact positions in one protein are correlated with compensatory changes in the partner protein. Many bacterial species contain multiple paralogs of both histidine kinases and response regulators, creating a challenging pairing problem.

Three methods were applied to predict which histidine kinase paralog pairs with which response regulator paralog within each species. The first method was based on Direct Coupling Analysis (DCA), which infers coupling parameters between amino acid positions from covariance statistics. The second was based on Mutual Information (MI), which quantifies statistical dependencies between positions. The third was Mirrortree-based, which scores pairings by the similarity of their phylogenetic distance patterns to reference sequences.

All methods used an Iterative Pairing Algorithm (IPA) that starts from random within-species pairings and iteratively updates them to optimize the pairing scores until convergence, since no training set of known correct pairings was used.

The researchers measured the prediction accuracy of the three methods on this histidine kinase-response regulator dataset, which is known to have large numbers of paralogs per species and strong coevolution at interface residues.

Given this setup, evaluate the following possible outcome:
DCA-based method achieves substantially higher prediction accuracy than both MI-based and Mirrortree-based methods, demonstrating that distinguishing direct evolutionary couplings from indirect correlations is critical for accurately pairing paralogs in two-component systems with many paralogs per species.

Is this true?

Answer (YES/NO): NO